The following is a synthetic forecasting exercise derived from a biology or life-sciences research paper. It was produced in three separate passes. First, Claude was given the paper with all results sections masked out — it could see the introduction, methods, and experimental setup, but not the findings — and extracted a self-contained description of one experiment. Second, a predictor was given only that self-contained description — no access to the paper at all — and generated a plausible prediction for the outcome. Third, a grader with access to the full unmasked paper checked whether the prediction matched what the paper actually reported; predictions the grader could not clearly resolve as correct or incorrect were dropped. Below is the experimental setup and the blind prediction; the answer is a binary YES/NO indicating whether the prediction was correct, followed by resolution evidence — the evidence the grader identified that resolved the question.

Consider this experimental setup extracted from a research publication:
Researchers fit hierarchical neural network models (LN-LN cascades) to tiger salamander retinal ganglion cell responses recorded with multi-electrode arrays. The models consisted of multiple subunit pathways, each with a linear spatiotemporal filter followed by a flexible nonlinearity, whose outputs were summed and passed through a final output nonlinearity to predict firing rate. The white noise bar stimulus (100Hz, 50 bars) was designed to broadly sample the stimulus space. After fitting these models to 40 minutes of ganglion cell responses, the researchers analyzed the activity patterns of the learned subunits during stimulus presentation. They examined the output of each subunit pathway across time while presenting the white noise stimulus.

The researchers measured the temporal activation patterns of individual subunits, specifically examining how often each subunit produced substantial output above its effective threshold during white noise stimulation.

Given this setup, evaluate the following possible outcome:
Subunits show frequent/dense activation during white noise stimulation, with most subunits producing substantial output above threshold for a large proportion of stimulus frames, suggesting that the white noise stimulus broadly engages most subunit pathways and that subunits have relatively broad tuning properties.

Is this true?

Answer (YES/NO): NO